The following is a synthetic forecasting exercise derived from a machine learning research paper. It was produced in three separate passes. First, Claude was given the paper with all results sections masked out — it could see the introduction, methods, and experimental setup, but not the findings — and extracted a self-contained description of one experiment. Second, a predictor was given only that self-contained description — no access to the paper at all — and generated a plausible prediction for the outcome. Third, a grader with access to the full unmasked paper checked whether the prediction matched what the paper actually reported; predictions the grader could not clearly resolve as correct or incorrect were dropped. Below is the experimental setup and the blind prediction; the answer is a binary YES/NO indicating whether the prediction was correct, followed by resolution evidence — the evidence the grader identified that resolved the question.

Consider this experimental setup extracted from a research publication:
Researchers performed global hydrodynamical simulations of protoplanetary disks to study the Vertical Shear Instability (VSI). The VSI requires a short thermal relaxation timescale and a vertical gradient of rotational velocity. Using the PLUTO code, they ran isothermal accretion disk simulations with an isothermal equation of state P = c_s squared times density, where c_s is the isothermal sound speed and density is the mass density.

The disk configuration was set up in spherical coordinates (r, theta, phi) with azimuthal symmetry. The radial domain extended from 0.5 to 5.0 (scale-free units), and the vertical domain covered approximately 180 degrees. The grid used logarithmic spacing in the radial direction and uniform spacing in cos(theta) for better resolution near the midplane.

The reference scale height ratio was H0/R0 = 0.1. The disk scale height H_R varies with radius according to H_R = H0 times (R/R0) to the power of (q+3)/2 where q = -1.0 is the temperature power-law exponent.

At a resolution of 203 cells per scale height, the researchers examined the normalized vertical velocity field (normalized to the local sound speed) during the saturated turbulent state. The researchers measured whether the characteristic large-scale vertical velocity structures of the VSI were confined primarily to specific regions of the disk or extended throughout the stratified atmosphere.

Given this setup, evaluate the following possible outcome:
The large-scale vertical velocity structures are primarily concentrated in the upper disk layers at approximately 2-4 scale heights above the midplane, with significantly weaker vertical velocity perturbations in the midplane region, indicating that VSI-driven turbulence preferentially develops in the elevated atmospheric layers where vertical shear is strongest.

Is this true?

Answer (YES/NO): NO